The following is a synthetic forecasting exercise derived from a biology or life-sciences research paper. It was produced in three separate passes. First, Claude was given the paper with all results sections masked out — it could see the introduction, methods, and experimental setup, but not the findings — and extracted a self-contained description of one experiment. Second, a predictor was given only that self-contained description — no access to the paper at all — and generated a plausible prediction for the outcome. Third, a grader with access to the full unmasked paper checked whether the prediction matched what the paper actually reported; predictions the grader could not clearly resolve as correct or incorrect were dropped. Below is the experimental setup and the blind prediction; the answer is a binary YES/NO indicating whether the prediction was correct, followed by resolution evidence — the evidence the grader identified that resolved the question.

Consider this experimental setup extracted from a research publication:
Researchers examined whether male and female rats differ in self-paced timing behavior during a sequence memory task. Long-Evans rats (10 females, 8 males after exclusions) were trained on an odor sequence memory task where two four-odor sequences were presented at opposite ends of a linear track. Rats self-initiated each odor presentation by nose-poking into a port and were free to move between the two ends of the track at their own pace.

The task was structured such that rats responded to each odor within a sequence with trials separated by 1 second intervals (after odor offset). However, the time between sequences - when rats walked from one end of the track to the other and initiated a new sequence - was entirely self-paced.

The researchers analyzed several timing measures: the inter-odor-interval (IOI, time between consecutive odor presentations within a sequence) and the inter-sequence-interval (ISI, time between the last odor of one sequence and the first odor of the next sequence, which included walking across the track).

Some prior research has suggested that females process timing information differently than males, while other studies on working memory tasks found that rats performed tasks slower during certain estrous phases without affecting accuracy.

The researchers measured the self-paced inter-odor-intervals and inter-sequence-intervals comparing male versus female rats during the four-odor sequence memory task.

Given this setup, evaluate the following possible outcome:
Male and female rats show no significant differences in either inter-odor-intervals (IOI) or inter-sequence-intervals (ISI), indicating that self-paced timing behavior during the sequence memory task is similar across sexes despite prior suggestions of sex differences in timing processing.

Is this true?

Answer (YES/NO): YES